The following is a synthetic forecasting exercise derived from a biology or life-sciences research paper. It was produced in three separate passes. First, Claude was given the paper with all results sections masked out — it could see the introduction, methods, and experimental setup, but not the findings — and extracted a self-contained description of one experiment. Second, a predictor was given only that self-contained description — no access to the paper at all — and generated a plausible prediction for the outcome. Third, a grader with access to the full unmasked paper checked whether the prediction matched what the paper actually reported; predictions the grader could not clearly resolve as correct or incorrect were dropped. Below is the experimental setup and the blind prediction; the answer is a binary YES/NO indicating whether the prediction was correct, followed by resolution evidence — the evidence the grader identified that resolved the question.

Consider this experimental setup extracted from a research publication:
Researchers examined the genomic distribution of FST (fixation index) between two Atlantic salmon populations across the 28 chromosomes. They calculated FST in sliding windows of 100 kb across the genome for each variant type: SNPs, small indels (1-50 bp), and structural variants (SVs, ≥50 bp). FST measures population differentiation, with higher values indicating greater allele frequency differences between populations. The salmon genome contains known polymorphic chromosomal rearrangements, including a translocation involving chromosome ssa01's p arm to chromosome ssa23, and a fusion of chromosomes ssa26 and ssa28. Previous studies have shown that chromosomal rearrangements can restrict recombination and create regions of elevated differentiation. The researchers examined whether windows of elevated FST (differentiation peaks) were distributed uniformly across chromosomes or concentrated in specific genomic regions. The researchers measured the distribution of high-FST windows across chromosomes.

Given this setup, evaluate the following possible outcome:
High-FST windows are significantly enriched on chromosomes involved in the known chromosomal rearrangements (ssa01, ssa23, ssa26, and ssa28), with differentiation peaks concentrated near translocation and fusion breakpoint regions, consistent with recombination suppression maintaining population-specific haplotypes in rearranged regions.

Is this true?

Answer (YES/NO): NO